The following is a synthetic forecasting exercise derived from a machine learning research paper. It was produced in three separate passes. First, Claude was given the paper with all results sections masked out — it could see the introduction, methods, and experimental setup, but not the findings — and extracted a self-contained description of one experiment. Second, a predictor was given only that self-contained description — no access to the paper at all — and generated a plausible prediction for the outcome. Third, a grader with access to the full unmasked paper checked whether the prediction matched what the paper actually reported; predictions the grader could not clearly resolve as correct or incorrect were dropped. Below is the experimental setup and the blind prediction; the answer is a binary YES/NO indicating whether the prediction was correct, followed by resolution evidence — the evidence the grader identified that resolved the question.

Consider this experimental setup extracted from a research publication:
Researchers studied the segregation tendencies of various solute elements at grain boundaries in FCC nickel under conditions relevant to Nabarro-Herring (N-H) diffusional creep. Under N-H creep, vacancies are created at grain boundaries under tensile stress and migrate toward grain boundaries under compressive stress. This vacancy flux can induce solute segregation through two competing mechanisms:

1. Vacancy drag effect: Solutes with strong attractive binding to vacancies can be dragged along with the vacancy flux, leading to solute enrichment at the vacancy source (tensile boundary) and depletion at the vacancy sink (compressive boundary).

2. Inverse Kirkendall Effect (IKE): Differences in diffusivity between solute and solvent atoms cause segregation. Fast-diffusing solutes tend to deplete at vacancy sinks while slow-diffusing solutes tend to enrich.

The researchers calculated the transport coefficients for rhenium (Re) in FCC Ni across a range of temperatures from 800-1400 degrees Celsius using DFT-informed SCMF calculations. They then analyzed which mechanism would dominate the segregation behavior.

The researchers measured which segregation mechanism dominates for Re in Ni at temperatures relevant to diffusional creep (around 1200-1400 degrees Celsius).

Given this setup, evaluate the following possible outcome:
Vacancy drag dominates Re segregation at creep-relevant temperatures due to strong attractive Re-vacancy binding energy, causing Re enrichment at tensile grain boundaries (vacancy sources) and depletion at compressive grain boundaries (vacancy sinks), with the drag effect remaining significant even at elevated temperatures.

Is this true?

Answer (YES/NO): NO